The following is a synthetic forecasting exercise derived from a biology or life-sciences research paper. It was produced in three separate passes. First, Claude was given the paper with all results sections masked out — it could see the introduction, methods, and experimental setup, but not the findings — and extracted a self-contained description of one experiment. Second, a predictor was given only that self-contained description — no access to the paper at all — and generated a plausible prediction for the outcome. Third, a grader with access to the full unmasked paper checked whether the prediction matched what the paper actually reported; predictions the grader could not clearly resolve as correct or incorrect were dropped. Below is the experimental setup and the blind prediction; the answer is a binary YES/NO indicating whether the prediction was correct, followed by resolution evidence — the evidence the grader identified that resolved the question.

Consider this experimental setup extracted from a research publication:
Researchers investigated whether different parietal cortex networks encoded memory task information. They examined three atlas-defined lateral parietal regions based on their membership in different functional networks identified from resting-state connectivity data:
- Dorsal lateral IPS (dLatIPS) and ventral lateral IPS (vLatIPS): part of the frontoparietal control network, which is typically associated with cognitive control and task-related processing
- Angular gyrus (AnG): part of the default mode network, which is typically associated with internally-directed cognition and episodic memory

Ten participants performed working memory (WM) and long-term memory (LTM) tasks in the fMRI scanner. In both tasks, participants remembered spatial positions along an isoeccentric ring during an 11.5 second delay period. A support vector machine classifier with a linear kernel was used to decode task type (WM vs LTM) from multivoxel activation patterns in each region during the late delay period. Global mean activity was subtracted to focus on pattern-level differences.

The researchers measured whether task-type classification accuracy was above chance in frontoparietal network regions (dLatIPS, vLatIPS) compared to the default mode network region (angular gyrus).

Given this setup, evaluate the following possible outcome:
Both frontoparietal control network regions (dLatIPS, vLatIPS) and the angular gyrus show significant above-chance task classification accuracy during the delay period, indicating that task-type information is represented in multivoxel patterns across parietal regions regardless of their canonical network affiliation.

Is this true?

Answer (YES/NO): NO